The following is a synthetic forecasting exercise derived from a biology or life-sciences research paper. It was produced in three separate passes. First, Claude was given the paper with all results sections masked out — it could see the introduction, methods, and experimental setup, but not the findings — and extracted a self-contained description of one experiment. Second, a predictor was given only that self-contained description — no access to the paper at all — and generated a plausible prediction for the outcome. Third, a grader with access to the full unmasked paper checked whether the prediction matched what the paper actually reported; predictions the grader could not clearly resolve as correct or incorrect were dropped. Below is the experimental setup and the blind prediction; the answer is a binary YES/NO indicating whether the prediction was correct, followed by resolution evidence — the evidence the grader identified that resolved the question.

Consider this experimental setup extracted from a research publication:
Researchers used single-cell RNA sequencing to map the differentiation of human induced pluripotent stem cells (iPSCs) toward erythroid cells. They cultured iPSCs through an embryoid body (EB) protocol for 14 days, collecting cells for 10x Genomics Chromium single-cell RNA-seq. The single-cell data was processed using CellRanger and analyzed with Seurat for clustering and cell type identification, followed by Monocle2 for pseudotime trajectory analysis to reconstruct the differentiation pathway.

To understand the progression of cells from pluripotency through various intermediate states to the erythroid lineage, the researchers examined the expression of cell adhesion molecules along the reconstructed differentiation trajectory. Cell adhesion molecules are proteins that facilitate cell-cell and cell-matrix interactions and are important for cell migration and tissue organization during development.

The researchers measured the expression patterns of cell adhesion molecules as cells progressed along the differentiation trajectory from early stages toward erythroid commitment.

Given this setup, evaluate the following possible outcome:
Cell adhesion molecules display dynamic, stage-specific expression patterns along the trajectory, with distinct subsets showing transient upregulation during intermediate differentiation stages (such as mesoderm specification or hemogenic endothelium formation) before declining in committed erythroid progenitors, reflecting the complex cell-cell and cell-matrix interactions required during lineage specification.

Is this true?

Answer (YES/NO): YES